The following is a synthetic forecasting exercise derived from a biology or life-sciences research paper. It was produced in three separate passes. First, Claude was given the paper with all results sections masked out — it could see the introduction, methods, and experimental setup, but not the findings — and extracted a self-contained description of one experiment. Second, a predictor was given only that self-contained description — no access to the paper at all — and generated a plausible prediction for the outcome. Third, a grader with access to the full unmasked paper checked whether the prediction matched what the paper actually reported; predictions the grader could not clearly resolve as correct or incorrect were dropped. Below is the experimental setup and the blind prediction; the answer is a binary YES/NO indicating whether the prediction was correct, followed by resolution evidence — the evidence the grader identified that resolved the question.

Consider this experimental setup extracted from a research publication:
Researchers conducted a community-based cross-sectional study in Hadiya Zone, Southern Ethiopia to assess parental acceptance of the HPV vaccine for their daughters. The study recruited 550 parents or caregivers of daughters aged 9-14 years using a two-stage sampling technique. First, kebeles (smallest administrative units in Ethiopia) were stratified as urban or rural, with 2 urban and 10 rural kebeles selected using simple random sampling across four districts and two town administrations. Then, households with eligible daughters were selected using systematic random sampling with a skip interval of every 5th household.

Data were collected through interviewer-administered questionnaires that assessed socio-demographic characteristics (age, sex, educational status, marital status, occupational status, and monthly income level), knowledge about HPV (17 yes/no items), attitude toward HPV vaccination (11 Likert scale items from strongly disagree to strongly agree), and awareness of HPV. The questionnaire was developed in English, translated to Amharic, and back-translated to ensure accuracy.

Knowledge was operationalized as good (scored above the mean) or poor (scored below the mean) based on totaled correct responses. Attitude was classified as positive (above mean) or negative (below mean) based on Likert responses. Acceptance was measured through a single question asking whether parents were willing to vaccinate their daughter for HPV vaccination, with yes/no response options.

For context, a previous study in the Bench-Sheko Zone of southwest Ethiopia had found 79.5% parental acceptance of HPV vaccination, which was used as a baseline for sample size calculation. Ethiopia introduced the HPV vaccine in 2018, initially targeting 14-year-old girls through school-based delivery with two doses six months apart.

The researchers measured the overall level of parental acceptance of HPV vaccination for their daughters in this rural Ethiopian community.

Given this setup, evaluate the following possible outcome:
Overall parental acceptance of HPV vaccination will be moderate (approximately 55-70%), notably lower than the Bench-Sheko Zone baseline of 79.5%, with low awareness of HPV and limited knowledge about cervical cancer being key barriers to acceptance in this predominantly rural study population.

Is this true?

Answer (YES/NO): NO